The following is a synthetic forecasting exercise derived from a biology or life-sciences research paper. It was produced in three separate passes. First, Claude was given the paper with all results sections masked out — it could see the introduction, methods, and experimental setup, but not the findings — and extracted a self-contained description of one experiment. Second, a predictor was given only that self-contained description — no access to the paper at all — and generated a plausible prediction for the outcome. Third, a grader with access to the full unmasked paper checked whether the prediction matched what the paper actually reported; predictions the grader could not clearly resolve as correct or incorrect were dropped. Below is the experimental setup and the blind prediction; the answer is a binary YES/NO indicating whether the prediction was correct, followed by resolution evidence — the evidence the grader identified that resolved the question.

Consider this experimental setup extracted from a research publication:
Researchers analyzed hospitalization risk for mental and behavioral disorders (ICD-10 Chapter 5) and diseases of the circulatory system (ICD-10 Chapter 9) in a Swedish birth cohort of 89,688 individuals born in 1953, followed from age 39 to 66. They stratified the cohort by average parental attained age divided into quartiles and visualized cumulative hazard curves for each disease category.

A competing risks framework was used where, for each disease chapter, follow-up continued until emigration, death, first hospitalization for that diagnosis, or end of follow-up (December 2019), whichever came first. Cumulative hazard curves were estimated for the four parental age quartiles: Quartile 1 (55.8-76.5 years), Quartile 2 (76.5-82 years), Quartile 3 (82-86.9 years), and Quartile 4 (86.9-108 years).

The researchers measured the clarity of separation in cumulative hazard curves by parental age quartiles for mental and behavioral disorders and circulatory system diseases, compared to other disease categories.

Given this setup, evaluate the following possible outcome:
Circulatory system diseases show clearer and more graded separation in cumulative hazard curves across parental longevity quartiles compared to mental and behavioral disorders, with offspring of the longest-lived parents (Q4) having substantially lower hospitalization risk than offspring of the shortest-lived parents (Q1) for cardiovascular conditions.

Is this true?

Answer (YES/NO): NO